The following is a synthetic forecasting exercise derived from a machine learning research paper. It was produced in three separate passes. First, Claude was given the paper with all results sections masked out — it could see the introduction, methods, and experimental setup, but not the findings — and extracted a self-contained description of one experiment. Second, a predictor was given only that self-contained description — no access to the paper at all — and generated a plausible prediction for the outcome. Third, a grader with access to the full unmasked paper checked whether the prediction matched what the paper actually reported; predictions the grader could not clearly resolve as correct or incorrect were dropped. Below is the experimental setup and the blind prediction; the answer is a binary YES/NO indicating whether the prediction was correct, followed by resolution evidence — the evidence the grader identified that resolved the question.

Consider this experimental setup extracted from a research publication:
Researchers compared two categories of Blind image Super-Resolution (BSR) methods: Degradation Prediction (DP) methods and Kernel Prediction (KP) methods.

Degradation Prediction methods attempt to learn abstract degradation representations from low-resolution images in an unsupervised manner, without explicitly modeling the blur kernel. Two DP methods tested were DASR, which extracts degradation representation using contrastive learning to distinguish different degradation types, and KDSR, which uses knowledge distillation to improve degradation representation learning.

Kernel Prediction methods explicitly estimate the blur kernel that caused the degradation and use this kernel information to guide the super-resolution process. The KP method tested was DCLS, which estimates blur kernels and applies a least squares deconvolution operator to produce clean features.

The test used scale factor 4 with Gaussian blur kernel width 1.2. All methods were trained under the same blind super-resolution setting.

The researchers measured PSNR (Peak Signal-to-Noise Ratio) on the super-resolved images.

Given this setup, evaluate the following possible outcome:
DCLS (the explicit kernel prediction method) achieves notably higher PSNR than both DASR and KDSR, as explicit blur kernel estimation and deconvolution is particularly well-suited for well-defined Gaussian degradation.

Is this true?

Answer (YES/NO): NO